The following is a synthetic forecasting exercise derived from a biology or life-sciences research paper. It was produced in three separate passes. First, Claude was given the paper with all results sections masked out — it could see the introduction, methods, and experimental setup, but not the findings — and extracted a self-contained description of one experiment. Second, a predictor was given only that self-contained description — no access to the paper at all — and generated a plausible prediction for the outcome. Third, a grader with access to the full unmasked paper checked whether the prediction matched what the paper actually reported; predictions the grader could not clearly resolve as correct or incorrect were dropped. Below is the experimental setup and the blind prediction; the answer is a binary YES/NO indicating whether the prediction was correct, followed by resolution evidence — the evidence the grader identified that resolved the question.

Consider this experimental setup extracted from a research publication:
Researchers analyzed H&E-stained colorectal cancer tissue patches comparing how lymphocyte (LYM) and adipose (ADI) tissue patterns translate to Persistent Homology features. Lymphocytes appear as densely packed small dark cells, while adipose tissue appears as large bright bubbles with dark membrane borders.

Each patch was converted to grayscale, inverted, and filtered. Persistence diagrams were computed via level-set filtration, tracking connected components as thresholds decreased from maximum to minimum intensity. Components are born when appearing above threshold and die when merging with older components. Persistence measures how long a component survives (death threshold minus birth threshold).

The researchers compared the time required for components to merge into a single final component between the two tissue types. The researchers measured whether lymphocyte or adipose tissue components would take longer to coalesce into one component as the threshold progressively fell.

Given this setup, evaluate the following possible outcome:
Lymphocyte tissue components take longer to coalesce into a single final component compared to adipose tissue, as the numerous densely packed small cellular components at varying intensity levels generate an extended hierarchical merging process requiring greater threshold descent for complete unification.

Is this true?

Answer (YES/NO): YES